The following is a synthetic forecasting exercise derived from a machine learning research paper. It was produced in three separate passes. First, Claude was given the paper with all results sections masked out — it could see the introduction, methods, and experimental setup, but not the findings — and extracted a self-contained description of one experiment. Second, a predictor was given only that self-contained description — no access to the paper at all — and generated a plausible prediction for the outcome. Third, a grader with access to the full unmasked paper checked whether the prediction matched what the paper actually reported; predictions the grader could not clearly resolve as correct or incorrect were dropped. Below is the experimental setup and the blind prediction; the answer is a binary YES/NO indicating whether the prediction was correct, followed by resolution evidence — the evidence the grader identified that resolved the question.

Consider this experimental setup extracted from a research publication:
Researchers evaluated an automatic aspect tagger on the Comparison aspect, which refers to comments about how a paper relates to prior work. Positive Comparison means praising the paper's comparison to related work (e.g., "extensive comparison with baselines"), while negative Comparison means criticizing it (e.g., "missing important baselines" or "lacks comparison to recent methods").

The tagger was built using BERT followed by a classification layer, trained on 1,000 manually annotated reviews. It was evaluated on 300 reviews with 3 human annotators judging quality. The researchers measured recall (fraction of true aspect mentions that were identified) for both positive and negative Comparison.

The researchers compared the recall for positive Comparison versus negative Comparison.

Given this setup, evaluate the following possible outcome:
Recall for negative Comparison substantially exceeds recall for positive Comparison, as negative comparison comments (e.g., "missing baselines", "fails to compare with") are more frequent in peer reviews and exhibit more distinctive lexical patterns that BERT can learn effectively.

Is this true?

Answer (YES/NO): NO